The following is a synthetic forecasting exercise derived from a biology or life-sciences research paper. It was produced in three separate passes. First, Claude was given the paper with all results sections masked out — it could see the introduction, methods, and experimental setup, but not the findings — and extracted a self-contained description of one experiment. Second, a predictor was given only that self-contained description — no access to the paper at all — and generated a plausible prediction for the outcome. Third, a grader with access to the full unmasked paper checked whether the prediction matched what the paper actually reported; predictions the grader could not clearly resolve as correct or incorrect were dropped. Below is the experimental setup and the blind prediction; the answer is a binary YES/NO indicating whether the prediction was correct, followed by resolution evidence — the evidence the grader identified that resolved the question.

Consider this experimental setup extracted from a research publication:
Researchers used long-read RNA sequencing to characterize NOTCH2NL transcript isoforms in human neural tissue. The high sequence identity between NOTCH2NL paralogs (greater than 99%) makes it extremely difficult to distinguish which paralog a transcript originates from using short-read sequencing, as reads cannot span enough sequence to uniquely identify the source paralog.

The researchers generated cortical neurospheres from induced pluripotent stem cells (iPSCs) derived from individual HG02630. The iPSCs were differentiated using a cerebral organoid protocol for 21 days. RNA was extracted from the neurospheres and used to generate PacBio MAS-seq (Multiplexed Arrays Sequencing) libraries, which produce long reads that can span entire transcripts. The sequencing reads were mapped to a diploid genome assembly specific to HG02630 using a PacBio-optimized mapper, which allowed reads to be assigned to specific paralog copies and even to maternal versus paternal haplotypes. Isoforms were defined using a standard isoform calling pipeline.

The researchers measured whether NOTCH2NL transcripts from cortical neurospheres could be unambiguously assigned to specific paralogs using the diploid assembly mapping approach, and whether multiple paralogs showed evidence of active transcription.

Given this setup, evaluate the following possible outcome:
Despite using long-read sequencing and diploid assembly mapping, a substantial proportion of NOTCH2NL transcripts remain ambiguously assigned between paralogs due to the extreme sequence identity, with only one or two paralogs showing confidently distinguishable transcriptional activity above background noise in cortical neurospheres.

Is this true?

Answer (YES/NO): NO